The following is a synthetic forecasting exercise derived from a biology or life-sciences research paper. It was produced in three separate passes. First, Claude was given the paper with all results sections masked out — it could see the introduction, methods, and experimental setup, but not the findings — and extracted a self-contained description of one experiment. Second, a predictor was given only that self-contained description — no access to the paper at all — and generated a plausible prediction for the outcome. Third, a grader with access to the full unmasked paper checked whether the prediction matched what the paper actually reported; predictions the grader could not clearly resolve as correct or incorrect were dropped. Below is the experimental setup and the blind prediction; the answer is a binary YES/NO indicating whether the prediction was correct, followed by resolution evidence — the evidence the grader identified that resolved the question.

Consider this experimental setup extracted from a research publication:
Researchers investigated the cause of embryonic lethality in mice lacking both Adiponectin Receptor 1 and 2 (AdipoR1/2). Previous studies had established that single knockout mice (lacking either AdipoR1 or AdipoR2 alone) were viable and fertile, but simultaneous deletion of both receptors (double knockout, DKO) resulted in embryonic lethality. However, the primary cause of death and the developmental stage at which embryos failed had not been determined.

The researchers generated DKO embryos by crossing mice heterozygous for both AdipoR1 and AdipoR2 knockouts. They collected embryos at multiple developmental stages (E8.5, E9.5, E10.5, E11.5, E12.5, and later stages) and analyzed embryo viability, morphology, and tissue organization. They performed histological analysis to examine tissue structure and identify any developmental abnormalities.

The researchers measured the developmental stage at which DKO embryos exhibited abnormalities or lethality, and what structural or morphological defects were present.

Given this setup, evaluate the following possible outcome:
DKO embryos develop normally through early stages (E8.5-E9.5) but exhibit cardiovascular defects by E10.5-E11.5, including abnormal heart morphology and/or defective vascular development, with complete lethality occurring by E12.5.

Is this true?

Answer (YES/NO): NO